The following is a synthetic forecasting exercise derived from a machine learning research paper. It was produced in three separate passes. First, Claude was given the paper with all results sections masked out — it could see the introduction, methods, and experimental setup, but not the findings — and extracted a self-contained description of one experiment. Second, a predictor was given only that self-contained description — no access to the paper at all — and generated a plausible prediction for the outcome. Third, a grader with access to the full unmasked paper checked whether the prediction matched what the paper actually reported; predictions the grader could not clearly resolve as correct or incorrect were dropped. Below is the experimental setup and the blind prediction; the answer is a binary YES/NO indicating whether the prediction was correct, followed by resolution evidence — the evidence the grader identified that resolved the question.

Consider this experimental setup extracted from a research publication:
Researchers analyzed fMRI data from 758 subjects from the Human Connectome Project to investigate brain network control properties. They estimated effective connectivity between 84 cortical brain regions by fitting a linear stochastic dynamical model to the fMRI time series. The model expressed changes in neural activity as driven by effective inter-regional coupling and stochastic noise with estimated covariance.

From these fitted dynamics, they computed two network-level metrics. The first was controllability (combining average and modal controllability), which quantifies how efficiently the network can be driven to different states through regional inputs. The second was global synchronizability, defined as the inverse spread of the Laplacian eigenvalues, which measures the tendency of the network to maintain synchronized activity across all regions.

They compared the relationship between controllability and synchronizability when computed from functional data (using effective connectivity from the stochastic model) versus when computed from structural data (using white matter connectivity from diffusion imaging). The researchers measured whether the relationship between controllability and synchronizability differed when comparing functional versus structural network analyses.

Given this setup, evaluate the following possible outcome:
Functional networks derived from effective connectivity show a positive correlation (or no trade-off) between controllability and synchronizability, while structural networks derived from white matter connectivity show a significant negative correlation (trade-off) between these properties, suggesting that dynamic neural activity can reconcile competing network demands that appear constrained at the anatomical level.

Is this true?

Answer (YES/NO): NO